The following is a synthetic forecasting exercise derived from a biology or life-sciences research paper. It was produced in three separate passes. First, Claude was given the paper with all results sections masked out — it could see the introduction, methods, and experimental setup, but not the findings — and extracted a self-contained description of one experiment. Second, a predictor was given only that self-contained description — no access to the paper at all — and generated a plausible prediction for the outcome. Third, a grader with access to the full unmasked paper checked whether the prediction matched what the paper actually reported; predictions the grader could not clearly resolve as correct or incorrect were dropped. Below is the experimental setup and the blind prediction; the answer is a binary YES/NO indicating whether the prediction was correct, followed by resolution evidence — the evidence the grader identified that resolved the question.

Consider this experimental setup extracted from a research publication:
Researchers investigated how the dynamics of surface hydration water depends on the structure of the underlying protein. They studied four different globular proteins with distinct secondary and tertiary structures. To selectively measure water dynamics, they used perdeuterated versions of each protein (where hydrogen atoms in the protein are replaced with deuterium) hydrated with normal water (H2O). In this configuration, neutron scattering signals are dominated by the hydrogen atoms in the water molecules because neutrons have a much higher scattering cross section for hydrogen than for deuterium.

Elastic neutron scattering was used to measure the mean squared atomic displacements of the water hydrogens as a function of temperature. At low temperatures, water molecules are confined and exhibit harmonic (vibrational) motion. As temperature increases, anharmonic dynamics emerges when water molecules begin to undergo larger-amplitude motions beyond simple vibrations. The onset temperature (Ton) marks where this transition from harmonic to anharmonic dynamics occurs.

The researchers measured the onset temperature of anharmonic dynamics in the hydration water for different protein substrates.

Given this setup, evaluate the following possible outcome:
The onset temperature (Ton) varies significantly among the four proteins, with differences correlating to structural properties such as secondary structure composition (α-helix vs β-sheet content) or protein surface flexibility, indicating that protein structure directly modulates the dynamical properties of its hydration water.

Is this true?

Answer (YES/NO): NO